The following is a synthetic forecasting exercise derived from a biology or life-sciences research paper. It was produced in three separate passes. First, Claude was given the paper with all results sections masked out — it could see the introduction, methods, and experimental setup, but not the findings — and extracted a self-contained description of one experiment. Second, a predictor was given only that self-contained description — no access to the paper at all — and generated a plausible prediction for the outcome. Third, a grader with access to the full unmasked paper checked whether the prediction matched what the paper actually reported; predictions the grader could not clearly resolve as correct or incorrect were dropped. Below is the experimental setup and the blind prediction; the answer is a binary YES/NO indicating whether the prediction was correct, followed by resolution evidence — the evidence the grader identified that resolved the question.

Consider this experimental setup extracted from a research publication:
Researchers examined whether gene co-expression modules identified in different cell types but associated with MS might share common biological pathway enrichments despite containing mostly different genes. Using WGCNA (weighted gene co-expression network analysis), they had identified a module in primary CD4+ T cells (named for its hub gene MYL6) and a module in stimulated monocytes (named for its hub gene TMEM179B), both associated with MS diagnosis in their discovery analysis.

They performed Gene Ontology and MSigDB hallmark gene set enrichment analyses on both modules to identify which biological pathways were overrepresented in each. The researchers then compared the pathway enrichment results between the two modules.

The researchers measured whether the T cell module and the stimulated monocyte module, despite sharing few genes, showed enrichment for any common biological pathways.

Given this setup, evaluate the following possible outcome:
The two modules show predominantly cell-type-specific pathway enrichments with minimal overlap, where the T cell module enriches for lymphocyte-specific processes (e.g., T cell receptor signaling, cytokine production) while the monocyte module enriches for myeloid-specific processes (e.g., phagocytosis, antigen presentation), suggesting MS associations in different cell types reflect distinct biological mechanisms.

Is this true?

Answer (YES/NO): NO